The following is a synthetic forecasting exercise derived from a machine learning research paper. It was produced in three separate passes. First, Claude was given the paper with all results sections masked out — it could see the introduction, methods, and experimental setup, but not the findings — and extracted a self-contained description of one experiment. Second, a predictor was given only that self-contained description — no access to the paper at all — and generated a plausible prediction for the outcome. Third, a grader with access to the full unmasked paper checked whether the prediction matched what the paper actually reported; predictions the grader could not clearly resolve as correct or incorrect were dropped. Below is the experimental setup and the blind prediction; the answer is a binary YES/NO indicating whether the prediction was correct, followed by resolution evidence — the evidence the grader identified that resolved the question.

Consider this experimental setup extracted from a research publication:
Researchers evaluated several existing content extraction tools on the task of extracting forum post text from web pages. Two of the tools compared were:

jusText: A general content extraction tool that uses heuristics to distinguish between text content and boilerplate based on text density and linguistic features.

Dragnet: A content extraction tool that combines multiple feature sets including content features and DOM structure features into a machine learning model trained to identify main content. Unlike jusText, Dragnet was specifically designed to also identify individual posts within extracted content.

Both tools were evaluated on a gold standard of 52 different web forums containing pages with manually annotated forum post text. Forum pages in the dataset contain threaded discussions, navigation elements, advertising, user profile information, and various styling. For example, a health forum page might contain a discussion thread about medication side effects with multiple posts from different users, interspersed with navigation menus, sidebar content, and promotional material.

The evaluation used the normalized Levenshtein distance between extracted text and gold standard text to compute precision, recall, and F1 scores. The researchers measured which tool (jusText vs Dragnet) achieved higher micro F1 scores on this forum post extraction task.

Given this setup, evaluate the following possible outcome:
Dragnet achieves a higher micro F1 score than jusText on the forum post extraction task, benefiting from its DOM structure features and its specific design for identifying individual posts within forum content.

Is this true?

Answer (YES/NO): NO